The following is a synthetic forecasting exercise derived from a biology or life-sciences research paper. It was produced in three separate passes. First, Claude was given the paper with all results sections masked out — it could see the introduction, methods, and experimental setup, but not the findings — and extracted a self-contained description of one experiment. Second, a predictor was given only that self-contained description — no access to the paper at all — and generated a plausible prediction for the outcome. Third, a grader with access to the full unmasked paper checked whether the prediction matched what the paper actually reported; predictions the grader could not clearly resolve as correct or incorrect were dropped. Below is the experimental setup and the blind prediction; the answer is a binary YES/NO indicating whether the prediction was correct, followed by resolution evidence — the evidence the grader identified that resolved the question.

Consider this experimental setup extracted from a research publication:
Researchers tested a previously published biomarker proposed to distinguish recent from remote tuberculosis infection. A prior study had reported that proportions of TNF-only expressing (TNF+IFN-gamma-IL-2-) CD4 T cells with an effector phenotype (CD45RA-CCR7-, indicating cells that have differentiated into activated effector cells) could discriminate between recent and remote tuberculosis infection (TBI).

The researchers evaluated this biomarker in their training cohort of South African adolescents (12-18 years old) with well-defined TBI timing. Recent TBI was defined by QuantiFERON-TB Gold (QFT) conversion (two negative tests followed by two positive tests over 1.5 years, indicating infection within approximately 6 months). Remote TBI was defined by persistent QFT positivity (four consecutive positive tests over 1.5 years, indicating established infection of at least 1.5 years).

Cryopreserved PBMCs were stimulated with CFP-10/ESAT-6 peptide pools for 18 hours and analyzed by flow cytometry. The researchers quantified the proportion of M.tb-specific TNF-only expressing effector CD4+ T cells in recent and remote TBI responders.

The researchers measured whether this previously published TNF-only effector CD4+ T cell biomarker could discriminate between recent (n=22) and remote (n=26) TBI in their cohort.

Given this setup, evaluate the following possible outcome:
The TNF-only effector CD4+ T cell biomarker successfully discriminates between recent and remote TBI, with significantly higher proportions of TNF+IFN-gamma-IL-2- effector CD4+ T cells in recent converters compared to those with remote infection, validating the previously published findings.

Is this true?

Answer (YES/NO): NO